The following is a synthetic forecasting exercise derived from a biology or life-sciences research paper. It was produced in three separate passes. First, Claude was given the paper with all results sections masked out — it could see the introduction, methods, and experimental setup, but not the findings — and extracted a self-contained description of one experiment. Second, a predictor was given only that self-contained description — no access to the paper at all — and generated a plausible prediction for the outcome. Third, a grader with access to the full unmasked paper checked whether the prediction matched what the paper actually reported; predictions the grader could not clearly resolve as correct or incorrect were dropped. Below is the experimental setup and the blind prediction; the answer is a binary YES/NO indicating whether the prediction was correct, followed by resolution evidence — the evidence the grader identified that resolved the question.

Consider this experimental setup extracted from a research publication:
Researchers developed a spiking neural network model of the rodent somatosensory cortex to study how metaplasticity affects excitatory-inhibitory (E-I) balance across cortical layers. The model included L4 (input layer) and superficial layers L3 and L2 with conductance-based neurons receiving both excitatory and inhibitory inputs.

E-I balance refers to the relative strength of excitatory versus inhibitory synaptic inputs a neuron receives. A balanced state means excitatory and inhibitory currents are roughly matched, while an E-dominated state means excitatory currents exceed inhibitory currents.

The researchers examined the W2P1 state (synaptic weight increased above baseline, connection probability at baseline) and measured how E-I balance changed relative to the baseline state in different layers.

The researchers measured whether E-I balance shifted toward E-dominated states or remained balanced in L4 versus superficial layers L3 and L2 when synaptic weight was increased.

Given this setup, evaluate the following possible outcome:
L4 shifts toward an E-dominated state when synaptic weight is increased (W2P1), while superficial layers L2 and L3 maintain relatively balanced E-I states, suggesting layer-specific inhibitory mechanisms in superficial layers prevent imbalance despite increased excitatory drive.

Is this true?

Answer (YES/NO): NO